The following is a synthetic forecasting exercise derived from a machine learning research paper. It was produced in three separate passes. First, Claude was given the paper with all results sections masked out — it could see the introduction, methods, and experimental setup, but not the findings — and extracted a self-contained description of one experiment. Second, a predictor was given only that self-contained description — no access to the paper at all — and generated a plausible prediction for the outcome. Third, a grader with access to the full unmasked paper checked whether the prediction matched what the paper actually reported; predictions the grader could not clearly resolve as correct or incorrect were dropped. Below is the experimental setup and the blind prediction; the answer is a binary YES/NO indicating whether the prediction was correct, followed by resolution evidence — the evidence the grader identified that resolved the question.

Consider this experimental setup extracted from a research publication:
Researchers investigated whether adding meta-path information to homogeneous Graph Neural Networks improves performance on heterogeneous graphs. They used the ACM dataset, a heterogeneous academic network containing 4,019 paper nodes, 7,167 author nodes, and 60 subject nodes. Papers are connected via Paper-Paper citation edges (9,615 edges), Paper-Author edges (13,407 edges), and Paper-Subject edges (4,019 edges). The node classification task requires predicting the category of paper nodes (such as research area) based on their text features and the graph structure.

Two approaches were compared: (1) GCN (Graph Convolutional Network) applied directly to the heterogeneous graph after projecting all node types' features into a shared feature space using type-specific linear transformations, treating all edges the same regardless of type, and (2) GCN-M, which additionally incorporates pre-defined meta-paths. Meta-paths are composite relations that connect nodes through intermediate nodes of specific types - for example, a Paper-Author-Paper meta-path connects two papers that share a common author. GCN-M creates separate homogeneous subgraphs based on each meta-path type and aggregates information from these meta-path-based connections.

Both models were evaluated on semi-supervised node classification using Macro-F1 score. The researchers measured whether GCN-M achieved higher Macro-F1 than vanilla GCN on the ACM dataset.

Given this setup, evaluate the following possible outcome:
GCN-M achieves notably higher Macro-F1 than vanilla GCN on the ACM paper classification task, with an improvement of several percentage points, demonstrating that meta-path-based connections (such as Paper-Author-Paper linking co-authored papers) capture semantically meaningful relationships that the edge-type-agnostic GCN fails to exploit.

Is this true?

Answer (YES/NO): NO